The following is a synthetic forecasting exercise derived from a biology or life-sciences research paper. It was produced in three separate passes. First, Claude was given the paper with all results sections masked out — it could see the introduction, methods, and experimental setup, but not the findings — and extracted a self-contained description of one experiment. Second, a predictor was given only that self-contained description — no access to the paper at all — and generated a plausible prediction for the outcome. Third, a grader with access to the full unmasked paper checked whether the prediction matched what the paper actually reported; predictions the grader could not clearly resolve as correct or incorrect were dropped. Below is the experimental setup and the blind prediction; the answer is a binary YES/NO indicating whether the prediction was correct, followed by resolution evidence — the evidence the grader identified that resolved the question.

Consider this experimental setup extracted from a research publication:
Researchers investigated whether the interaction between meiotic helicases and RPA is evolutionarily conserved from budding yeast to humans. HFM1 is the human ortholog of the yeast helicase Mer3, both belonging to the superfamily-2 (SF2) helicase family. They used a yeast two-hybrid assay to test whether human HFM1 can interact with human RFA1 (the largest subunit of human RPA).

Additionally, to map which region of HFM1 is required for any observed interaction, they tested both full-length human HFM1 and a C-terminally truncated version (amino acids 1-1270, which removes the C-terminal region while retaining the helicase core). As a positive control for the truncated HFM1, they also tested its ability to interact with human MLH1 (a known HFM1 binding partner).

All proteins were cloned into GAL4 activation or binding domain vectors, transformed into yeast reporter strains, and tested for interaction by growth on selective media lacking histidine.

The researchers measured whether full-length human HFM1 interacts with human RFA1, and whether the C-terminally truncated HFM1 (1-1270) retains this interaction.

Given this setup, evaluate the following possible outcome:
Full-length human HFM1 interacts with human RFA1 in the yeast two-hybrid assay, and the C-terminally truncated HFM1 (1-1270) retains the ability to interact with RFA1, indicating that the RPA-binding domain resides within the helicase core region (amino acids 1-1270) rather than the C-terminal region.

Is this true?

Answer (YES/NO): NO